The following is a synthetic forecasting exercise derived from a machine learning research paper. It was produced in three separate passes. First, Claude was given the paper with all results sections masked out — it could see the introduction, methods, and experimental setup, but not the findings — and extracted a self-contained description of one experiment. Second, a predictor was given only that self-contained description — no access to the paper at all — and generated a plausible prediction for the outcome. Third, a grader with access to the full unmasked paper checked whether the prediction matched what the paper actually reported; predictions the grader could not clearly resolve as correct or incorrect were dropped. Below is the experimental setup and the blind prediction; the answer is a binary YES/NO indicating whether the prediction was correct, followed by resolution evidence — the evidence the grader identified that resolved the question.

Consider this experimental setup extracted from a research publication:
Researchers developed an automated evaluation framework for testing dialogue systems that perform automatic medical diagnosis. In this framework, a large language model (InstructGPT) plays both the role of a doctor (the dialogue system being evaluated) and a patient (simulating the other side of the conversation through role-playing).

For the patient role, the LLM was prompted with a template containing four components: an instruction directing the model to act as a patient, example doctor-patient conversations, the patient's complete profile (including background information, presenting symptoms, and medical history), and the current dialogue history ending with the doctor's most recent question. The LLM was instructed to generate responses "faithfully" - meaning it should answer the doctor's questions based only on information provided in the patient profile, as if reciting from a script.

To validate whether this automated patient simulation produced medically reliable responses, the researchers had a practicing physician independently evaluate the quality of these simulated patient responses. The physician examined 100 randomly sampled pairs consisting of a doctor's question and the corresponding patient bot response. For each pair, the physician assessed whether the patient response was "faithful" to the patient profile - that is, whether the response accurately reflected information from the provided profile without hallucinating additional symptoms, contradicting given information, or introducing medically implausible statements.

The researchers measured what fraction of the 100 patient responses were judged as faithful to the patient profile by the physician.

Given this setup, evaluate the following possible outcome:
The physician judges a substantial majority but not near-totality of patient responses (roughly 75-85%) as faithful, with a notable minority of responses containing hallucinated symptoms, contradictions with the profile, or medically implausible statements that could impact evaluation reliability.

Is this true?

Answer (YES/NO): NO